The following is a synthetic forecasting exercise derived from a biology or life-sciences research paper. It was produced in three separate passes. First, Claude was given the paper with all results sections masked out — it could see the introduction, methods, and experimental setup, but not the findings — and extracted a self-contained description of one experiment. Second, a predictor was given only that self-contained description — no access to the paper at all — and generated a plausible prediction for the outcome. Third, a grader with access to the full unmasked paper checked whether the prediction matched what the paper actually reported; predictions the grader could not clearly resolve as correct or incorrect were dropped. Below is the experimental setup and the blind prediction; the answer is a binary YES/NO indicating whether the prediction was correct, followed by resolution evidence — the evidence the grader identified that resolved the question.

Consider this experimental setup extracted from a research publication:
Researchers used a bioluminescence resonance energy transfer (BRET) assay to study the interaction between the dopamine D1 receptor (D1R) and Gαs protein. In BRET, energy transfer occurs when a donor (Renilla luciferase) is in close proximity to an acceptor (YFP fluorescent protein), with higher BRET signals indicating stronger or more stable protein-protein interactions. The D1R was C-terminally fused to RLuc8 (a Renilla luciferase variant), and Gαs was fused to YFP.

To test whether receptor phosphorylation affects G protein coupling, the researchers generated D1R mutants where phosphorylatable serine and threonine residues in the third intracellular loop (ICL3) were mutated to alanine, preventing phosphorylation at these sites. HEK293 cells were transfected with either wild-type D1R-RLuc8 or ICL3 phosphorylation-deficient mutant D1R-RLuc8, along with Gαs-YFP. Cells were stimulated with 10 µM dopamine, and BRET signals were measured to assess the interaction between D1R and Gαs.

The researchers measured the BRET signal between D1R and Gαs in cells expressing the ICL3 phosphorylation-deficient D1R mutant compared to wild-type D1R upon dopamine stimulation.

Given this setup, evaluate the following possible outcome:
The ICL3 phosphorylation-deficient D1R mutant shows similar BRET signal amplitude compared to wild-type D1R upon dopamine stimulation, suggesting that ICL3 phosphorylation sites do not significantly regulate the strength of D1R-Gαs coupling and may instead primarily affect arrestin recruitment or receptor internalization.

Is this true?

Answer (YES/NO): YES